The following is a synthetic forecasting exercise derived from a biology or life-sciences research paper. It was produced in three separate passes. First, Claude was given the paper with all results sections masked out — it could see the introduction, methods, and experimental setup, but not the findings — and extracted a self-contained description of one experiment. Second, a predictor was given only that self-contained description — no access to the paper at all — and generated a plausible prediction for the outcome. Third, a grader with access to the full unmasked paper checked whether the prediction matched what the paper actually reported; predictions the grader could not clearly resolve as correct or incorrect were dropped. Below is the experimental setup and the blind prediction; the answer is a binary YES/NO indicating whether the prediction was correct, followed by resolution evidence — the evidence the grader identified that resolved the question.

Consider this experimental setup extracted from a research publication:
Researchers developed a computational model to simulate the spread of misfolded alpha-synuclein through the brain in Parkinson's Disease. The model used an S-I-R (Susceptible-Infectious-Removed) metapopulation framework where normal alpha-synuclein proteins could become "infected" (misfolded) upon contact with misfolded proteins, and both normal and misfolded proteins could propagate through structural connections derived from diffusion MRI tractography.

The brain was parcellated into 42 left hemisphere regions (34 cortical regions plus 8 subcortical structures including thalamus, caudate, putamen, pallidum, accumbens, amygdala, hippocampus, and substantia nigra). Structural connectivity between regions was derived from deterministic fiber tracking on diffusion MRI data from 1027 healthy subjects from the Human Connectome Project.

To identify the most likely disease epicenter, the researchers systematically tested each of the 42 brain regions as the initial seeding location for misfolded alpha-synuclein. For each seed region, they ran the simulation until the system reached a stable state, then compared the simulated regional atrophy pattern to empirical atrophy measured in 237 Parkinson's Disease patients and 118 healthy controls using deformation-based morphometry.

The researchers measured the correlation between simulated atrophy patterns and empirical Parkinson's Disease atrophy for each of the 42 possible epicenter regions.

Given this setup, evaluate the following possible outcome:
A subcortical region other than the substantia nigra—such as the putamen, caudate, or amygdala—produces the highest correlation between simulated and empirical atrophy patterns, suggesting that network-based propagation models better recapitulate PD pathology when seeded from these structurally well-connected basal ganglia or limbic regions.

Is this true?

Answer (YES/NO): NO